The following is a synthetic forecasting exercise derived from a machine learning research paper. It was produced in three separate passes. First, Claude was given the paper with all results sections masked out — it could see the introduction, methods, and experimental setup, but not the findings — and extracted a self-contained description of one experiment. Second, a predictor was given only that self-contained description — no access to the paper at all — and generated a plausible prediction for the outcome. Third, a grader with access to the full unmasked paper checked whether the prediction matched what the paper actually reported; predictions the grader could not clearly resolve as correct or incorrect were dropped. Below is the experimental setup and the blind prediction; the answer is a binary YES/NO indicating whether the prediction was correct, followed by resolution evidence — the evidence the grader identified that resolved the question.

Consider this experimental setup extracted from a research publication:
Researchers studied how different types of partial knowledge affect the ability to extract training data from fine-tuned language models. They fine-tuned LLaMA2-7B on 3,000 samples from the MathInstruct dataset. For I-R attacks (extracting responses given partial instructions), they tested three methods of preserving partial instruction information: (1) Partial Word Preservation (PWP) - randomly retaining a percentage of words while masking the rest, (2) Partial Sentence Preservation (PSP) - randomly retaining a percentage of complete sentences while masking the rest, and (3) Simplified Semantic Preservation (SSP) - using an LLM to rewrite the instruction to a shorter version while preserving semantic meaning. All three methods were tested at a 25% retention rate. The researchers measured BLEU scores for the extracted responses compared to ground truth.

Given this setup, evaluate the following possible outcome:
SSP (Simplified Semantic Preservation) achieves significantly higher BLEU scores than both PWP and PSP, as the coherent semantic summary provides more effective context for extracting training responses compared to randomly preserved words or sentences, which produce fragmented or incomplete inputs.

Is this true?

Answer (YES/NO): YES